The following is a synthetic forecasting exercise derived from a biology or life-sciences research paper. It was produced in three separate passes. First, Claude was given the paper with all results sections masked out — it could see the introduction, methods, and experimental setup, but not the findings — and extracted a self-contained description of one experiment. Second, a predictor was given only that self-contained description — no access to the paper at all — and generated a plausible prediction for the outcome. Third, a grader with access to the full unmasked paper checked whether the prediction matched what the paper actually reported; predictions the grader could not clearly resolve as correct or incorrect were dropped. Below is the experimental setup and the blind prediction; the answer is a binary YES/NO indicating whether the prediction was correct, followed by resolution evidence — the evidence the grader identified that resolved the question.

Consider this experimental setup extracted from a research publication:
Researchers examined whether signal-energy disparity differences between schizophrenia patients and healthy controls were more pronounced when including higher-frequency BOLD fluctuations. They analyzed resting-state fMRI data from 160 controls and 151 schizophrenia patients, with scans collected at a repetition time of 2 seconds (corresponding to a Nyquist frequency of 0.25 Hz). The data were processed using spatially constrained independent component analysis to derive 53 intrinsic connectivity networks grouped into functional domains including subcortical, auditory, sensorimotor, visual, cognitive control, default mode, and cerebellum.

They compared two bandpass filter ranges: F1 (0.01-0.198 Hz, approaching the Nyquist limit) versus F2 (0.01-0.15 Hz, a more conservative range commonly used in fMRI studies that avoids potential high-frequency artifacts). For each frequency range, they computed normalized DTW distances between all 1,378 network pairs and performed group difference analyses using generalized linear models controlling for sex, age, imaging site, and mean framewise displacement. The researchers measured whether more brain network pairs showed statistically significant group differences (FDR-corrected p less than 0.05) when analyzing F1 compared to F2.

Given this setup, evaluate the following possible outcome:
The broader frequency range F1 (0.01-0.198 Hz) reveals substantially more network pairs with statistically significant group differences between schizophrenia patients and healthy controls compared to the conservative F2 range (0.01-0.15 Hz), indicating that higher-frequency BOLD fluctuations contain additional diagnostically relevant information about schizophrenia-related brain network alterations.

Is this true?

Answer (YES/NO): YES